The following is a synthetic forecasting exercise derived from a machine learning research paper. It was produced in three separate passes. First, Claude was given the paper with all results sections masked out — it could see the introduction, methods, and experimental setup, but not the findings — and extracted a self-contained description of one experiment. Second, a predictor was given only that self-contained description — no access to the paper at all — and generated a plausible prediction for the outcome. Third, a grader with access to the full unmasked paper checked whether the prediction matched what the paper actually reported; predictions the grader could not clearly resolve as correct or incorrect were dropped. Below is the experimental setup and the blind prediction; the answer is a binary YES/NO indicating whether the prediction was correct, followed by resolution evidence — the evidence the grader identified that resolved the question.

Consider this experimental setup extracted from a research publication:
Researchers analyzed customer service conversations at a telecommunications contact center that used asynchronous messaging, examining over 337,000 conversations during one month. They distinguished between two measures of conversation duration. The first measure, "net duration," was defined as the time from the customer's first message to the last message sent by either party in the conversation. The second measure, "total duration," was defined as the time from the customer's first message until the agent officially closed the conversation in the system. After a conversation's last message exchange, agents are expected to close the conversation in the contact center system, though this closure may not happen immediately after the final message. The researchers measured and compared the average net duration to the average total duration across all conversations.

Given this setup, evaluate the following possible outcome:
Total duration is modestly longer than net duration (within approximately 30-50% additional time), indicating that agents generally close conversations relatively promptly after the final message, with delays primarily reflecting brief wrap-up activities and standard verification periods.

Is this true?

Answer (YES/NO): NO